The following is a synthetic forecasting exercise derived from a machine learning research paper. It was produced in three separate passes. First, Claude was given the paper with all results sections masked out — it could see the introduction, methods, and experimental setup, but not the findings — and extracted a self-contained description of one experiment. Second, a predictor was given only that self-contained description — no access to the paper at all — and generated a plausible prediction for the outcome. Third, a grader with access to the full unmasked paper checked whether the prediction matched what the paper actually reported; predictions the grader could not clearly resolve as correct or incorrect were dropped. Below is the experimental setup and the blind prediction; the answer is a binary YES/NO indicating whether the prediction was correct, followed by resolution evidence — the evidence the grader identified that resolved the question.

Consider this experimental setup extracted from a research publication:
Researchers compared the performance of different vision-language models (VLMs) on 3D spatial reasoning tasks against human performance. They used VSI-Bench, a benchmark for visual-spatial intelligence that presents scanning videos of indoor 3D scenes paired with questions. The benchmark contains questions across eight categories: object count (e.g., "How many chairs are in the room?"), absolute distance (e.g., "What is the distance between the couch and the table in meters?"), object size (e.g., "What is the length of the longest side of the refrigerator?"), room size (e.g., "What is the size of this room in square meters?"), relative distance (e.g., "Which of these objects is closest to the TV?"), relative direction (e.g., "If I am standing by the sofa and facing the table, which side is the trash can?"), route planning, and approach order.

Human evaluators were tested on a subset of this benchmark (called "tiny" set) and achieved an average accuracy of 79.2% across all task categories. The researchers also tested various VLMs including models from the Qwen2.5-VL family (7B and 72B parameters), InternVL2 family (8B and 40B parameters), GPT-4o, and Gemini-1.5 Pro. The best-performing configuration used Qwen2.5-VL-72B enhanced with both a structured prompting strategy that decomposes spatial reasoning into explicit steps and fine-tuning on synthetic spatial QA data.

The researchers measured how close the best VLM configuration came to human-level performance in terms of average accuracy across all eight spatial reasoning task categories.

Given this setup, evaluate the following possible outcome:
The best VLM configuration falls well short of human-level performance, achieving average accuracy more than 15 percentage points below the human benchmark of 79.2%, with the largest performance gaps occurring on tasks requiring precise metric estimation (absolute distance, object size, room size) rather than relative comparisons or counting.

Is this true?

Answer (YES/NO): NO